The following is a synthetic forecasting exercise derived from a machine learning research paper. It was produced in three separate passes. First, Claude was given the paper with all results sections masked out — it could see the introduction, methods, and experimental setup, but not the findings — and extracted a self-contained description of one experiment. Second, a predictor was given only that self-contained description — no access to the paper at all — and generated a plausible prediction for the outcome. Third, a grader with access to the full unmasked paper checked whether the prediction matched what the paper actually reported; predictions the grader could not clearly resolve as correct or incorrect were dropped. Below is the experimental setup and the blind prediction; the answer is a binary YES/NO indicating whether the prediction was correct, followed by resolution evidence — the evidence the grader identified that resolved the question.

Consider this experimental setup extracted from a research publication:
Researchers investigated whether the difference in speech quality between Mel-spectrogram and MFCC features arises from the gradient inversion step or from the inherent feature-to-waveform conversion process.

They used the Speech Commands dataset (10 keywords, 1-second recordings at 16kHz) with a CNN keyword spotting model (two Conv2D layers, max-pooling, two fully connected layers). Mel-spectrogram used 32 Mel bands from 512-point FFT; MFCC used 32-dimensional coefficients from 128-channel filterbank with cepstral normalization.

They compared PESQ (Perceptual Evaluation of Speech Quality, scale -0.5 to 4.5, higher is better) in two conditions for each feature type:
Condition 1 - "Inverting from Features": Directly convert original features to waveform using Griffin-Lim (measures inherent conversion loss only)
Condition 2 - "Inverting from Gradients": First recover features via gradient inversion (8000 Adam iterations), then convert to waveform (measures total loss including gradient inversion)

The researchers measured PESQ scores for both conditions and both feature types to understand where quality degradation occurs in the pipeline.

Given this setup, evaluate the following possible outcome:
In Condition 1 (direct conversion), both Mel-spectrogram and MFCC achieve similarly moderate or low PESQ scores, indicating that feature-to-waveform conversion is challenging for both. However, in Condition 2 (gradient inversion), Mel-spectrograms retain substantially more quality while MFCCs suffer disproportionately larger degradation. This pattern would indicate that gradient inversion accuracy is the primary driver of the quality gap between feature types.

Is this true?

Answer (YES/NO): YES